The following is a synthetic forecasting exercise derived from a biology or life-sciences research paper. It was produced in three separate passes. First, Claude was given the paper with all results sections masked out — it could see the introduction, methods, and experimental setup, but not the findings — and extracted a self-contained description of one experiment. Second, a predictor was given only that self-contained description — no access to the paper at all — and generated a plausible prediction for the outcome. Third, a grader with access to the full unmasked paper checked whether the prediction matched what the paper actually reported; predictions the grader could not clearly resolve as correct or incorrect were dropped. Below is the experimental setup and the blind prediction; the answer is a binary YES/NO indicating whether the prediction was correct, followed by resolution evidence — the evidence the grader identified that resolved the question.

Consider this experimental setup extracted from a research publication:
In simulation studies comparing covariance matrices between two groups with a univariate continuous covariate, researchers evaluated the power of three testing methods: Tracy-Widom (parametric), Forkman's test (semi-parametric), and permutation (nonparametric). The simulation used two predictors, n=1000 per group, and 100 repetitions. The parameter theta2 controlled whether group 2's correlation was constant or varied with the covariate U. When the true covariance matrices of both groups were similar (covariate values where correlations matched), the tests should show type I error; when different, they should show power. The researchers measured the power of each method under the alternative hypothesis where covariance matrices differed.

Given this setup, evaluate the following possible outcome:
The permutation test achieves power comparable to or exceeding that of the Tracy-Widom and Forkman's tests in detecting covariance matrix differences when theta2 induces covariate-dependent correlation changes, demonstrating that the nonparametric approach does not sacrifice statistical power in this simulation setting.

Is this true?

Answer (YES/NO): YES